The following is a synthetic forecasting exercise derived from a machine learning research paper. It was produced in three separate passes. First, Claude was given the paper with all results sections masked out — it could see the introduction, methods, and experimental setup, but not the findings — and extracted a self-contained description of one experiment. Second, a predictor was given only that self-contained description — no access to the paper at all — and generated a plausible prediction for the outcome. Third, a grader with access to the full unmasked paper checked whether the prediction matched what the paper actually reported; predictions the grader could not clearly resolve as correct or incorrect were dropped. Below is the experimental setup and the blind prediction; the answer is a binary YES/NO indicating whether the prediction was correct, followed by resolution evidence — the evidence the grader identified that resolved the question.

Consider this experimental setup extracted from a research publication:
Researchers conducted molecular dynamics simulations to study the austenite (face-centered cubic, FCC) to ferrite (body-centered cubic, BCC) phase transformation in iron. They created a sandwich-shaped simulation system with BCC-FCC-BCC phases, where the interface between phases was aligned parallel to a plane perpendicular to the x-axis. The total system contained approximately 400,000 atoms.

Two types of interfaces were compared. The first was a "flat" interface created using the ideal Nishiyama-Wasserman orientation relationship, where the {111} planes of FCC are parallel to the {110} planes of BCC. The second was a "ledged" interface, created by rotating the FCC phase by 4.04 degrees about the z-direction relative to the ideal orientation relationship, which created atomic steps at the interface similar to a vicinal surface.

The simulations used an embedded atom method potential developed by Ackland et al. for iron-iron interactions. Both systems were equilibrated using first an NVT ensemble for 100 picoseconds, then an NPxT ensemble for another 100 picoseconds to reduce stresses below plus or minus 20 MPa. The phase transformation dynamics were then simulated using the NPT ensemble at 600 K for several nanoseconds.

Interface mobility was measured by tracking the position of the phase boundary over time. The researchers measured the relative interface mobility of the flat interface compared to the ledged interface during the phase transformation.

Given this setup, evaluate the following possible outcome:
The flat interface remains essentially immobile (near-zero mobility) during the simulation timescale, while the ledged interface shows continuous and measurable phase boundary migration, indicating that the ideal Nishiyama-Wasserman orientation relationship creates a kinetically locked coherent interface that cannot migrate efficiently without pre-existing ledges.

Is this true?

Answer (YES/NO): NO